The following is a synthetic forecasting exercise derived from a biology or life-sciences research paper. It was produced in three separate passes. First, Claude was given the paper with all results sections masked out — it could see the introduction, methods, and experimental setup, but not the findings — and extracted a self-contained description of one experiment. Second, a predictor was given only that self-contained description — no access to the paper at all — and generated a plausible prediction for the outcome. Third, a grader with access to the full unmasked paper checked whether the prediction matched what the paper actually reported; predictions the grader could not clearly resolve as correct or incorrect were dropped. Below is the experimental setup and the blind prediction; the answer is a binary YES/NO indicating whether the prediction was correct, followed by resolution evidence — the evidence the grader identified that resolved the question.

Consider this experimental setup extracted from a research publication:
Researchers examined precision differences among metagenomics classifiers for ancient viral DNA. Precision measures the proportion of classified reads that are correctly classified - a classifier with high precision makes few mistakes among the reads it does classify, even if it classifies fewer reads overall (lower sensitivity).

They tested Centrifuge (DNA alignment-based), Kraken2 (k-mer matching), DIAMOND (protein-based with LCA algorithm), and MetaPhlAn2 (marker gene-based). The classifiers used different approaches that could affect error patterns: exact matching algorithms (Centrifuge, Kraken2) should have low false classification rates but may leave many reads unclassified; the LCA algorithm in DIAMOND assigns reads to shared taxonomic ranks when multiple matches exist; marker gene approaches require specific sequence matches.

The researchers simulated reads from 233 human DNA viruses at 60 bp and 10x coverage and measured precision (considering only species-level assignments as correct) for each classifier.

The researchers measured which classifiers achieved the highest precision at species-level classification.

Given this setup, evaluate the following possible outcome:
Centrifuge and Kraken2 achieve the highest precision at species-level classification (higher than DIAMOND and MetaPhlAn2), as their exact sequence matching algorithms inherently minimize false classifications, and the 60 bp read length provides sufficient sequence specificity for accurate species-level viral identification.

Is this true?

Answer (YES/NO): YES